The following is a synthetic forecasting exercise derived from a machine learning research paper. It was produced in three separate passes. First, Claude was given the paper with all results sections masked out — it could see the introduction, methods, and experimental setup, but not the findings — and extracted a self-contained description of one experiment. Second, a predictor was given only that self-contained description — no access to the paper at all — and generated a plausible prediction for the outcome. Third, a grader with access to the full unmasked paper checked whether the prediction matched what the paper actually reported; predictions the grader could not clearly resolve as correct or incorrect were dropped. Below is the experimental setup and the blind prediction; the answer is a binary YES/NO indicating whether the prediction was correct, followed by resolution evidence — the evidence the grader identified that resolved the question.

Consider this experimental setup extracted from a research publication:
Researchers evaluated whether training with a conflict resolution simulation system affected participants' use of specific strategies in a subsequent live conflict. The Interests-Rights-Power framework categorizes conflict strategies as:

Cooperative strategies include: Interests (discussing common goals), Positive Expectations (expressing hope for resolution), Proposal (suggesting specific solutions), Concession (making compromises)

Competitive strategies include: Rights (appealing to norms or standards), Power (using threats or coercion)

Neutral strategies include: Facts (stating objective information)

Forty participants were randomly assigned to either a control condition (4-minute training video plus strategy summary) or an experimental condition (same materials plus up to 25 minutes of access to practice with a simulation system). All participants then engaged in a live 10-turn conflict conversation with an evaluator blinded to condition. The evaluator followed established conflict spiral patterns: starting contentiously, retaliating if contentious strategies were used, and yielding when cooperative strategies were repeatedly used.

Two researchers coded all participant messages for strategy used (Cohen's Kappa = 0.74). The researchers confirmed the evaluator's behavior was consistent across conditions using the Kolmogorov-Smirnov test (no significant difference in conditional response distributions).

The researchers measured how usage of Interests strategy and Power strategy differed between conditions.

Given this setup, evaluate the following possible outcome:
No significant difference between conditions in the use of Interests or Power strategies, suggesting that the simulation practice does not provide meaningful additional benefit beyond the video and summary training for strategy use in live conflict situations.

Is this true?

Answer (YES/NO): NO